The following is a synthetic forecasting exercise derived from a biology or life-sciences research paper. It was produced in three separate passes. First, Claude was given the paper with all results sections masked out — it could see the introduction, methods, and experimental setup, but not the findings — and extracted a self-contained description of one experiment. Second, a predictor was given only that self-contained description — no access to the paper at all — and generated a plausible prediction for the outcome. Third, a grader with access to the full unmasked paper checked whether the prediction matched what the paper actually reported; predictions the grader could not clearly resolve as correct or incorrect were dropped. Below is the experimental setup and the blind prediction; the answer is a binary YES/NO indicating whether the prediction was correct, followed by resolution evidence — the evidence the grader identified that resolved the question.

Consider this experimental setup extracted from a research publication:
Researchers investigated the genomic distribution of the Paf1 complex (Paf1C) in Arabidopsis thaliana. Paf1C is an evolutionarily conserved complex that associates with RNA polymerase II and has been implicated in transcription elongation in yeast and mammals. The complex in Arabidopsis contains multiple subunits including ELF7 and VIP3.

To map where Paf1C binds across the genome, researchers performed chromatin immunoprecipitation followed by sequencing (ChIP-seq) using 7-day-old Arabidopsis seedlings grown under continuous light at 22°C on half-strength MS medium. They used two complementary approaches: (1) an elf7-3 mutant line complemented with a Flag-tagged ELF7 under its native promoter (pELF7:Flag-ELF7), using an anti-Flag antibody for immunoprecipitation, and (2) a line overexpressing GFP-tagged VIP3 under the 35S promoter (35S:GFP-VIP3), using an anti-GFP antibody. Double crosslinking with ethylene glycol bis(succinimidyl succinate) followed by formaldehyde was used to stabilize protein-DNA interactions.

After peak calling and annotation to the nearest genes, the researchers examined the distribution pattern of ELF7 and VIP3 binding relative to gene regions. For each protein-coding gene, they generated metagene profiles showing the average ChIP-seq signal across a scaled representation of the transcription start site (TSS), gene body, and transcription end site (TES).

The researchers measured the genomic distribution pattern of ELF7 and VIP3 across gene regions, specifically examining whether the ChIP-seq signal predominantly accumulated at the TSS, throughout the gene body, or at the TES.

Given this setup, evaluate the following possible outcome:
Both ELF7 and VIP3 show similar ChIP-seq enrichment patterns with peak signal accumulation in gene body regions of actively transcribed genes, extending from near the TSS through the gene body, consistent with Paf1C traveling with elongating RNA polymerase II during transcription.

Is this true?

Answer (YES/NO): YES